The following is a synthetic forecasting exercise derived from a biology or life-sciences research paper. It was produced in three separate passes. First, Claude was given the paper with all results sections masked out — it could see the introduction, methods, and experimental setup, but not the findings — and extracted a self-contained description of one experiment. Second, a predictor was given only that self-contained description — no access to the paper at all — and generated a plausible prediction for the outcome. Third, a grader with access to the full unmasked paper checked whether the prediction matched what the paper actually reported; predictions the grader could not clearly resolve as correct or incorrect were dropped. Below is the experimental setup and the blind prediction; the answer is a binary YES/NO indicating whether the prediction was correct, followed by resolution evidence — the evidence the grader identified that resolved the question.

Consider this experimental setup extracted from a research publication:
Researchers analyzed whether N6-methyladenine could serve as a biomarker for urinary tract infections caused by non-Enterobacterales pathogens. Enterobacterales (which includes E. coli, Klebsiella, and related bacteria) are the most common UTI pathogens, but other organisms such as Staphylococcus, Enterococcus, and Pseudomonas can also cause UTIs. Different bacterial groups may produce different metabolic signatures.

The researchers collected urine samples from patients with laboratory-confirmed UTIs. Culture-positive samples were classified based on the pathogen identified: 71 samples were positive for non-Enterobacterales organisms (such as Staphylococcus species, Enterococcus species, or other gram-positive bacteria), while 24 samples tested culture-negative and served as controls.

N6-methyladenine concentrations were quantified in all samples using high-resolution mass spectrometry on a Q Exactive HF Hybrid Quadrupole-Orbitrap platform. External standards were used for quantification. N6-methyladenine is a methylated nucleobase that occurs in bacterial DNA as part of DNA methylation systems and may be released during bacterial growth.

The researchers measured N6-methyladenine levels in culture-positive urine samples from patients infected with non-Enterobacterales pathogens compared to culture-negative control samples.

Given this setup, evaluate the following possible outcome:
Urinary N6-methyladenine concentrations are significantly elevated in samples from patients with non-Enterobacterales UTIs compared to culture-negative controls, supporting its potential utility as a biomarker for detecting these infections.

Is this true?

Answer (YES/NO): YES